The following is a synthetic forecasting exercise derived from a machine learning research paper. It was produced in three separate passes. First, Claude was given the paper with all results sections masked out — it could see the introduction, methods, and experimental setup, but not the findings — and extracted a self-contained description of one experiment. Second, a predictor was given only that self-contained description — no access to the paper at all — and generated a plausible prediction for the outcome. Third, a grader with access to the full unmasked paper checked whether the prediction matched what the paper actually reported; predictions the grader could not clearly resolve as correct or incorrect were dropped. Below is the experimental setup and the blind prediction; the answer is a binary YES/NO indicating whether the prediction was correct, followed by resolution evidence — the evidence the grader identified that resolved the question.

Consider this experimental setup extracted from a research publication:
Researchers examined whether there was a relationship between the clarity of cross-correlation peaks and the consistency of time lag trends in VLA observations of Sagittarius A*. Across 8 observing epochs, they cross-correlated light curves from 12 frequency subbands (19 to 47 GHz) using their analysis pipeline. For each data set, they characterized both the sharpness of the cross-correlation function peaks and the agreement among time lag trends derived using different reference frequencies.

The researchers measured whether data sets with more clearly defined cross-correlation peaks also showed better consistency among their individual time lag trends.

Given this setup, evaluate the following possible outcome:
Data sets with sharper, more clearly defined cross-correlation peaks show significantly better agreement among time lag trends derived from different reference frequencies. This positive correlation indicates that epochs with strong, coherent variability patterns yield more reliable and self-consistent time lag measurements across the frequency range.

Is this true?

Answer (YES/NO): YES